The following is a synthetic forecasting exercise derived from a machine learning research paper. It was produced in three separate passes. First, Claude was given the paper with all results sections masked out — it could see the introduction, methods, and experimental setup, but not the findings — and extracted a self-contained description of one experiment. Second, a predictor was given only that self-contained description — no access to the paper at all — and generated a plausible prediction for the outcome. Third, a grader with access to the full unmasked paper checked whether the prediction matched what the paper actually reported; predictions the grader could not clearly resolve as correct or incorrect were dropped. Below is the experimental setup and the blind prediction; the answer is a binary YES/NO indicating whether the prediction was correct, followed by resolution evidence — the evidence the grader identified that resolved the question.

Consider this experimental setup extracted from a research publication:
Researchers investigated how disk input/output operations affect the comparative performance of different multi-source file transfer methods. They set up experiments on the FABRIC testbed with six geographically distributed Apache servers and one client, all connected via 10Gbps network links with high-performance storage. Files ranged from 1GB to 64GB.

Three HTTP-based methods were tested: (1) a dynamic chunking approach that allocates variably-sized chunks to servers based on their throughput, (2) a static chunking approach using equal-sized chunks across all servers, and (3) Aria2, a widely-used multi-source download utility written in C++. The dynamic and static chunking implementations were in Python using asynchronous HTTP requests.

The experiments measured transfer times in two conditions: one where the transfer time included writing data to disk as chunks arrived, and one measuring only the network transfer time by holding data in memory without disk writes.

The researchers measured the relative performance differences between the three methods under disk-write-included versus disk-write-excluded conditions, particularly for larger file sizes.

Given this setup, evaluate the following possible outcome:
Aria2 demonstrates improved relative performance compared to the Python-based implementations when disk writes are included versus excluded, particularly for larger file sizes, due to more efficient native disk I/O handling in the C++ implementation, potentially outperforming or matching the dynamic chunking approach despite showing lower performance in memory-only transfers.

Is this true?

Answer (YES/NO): YES